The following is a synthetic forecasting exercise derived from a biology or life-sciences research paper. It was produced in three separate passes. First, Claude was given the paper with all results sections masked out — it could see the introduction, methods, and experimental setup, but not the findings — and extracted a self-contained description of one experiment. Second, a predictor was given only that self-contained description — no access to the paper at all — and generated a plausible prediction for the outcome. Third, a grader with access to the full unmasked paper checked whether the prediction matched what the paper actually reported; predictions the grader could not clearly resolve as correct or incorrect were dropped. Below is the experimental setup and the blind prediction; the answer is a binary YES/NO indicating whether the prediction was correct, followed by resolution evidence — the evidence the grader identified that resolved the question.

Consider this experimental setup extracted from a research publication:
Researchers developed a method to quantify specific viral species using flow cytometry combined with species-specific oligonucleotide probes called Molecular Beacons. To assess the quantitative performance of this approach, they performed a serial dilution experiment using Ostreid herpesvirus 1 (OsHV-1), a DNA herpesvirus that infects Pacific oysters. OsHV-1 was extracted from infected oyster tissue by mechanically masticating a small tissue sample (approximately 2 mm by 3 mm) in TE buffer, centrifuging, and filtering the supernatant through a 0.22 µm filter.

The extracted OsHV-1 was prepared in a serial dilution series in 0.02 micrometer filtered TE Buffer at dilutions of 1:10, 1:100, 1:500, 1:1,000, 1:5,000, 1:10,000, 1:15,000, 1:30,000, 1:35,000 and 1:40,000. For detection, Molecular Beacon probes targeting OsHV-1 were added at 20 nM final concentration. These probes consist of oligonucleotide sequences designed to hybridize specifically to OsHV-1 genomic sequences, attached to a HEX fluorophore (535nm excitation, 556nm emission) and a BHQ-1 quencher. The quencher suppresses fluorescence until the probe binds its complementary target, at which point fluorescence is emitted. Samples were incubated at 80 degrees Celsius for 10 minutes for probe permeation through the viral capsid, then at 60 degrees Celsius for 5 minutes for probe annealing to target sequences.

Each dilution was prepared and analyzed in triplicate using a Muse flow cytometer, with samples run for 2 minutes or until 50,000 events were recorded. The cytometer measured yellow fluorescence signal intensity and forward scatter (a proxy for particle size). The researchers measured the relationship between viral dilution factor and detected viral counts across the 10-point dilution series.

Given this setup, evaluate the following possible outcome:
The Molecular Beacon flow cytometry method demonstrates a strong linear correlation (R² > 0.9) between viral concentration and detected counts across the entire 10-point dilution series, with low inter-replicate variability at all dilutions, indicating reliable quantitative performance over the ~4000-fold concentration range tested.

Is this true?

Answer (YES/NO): NO